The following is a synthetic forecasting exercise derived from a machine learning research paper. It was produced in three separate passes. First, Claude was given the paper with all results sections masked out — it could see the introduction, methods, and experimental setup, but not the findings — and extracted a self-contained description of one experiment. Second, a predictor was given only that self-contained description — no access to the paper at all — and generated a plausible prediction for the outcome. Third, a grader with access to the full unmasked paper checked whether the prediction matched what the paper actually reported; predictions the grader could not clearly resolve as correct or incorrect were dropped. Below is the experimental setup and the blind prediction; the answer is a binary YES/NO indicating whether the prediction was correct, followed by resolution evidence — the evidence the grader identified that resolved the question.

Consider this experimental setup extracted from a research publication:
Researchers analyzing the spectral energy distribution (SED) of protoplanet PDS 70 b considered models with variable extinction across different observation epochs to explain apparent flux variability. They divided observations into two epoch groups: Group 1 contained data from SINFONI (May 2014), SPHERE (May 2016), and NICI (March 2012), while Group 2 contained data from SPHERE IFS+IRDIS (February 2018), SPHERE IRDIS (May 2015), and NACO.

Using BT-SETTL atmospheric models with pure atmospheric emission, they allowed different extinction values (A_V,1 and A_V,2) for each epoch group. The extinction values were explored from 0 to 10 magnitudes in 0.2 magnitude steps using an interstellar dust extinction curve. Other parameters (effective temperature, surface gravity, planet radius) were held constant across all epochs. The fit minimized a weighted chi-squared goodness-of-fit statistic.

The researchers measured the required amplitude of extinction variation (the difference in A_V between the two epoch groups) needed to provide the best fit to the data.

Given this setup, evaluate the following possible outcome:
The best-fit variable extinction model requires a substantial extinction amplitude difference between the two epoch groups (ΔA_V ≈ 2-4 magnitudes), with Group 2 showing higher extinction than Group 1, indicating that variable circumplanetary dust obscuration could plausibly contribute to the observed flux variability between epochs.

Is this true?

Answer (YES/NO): YES